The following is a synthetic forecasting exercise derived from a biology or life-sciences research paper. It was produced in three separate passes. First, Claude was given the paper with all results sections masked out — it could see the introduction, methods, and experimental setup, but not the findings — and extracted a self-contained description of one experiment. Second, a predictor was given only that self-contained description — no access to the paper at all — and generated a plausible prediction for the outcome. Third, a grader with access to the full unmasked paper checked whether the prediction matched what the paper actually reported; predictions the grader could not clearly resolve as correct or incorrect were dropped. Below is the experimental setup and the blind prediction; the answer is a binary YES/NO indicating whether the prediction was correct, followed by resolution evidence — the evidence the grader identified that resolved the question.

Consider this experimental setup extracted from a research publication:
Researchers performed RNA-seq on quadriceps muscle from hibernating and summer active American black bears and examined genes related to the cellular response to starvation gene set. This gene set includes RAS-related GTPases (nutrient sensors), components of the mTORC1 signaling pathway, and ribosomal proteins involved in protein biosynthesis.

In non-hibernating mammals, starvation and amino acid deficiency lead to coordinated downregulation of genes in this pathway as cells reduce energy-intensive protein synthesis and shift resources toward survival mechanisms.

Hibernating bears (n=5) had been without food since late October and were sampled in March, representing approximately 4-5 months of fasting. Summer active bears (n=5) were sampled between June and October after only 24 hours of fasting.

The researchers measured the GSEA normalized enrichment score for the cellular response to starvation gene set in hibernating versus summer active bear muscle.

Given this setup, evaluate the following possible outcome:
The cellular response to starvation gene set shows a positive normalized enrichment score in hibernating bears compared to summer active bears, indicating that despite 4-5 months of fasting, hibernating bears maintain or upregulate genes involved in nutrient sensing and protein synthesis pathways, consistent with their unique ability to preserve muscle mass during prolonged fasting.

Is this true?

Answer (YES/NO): YES